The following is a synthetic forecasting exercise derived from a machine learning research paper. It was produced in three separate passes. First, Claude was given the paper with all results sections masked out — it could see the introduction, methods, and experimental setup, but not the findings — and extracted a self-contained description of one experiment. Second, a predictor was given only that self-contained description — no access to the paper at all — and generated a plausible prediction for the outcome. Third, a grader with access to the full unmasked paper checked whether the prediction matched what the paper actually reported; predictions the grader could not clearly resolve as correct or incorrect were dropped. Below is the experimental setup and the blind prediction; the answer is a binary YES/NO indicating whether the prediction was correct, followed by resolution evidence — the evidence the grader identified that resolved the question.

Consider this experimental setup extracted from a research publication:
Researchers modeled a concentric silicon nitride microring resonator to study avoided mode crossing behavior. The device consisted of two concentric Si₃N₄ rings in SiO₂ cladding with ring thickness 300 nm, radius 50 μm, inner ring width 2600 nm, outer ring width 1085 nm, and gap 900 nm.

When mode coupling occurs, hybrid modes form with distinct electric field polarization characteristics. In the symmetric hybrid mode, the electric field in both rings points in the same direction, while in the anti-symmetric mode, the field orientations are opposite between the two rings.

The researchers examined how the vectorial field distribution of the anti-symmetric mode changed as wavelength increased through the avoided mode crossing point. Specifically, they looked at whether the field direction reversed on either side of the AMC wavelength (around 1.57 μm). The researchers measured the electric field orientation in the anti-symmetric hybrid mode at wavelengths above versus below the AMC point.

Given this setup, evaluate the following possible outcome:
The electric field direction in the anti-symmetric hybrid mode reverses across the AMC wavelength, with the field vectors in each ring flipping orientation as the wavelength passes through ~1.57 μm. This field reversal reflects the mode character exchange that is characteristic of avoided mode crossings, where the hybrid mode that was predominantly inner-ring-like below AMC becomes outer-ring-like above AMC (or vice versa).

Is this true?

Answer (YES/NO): YES